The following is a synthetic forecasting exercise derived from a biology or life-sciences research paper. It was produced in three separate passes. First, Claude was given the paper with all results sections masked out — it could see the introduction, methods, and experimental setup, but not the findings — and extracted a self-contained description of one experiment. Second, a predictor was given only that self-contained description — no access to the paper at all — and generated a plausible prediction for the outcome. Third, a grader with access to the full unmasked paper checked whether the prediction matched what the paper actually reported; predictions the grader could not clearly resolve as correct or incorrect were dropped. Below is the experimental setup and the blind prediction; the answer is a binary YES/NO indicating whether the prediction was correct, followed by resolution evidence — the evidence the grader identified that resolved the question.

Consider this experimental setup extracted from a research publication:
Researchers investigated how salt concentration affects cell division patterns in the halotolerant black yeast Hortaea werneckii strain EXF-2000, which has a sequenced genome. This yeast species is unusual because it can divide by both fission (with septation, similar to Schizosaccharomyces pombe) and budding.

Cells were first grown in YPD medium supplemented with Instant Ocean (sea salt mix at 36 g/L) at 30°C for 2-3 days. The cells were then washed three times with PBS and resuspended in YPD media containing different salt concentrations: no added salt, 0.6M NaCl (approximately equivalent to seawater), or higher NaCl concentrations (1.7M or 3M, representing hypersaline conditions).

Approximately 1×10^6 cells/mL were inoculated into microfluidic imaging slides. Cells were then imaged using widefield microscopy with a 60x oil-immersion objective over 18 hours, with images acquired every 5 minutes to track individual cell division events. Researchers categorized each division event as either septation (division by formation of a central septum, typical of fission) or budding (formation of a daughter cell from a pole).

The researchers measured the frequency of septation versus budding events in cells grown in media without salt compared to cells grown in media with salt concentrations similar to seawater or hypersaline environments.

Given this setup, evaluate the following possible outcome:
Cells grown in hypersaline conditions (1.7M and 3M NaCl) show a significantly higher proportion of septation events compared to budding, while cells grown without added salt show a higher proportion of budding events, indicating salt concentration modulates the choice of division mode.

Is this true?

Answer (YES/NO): NO